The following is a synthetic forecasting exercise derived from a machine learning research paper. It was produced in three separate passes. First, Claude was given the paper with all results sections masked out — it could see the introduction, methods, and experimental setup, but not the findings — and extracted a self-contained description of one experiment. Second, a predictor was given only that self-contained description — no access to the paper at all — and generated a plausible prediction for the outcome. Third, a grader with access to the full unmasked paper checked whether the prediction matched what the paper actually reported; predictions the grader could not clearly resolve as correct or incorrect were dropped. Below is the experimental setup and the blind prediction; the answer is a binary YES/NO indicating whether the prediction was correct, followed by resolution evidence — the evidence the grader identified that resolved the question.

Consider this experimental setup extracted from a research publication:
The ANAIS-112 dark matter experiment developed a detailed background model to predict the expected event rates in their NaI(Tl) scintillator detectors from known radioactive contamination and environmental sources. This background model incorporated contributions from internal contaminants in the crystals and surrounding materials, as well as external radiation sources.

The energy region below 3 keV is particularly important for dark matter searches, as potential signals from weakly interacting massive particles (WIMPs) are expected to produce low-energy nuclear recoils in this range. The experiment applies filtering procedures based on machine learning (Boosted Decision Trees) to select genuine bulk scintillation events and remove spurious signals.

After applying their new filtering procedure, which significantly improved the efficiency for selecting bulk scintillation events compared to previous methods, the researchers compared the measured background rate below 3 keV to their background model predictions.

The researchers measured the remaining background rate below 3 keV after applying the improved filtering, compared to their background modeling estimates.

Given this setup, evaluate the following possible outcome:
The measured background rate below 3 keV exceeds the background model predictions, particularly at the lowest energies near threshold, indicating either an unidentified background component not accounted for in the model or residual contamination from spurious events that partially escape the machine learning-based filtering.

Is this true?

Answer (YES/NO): YES